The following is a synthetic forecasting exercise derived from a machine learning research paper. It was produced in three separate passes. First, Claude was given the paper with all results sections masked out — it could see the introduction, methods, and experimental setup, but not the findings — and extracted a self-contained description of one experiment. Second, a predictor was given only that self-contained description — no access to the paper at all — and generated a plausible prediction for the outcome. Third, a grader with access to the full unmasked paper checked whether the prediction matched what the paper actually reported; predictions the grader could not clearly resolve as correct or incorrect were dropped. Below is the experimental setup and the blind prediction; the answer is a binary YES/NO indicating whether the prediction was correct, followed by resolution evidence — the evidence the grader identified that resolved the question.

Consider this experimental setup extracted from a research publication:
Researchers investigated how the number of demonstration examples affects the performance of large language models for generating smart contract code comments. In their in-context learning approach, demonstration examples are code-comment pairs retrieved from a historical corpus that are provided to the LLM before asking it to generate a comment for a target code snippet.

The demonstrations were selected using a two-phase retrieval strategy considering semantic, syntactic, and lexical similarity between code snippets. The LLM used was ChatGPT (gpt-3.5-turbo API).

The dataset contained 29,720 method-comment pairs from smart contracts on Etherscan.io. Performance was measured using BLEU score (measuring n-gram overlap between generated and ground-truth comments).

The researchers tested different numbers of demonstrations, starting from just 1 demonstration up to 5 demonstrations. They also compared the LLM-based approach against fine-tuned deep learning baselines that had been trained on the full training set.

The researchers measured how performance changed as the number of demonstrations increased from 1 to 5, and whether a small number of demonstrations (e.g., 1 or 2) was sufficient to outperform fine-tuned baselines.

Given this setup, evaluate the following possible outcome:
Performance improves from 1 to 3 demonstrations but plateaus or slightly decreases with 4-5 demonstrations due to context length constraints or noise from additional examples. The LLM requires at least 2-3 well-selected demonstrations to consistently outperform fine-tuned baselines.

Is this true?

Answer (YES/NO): NO